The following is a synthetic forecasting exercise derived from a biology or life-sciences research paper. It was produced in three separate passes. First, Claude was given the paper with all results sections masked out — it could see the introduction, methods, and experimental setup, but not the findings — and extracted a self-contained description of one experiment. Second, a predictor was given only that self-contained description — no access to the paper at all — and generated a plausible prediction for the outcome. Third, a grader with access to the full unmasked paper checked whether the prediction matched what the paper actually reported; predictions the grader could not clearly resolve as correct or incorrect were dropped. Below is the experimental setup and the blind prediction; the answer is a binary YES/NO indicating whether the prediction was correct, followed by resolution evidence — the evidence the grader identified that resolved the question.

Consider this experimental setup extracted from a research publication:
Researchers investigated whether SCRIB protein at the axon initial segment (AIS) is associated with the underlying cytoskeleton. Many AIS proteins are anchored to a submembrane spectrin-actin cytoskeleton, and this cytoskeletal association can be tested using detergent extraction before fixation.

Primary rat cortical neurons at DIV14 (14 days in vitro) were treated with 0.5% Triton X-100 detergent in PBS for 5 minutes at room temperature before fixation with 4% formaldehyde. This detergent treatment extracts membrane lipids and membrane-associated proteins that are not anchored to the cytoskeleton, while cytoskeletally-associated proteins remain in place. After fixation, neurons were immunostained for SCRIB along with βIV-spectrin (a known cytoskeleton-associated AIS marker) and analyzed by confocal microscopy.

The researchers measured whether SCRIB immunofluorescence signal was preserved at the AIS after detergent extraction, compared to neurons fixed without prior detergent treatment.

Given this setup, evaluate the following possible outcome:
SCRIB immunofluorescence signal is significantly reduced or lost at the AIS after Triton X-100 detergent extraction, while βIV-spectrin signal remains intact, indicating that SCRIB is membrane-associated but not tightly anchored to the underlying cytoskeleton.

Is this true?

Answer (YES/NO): NO